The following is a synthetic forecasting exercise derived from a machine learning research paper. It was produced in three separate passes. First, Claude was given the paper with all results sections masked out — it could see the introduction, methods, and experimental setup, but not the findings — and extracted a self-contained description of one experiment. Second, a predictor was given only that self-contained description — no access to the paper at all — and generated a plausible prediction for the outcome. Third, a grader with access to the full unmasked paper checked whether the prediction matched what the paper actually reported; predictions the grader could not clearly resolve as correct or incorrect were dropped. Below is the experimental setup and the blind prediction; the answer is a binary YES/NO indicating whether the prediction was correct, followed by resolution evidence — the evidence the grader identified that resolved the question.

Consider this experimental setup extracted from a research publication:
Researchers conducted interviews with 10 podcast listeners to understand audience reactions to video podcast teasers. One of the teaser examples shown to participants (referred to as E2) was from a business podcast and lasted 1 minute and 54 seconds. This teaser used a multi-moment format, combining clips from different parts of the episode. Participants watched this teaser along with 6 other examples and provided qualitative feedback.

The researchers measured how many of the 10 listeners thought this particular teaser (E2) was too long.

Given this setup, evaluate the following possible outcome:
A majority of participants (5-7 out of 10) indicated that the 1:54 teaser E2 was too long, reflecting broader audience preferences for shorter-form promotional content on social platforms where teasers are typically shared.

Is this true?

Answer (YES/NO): NO